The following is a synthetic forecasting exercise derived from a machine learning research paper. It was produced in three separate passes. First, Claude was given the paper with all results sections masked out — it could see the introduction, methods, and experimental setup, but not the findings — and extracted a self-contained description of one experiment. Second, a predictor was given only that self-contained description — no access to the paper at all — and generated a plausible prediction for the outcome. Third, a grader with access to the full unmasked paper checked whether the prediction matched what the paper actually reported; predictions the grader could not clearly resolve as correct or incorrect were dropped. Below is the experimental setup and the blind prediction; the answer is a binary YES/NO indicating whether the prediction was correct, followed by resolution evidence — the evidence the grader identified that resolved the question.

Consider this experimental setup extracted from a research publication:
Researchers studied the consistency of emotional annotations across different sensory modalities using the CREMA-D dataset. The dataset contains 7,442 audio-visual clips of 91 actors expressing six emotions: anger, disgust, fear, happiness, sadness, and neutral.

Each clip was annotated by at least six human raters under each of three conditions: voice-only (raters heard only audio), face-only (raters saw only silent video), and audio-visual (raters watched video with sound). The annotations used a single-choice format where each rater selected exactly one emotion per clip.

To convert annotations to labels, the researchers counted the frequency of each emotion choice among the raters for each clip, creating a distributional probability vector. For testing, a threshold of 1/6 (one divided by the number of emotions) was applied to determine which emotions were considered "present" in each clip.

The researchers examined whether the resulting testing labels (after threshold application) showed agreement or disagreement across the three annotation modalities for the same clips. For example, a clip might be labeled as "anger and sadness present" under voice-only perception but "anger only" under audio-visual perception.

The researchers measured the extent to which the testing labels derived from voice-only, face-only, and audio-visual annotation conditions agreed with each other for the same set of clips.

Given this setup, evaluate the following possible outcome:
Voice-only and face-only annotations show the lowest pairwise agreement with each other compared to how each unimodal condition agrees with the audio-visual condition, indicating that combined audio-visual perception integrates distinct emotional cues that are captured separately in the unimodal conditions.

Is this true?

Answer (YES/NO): YES